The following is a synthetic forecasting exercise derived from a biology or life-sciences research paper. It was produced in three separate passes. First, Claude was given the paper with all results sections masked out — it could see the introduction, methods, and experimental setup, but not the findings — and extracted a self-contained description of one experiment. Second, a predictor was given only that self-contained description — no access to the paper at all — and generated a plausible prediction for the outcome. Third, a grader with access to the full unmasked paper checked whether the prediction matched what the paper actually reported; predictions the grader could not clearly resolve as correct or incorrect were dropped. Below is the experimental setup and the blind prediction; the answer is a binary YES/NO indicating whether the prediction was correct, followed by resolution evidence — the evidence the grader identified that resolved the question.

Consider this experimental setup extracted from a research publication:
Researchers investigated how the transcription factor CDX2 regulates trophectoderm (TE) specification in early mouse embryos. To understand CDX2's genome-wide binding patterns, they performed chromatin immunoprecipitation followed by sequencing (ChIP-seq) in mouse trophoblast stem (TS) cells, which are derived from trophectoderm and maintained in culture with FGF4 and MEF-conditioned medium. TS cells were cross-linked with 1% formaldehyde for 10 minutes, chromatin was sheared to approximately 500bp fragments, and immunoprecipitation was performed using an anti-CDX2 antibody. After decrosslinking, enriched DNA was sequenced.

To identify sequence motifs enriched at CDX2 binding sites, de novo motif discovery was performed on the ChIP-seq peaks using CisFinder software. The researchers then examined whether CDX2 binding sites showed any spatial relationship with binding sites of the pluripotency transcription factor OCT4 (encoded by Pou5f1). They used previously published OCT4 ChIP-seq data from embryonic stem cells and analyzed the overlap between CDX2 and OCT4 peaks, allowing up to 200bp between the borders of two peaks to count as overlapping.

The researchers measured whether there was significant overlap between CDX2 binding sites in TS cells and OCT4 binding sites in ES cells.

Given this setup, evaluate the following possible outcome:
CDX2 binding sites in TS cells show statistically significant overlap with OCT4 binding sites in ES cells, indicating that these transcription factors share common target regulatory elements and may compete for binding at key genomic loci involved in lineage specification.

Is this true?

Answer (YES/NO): YES